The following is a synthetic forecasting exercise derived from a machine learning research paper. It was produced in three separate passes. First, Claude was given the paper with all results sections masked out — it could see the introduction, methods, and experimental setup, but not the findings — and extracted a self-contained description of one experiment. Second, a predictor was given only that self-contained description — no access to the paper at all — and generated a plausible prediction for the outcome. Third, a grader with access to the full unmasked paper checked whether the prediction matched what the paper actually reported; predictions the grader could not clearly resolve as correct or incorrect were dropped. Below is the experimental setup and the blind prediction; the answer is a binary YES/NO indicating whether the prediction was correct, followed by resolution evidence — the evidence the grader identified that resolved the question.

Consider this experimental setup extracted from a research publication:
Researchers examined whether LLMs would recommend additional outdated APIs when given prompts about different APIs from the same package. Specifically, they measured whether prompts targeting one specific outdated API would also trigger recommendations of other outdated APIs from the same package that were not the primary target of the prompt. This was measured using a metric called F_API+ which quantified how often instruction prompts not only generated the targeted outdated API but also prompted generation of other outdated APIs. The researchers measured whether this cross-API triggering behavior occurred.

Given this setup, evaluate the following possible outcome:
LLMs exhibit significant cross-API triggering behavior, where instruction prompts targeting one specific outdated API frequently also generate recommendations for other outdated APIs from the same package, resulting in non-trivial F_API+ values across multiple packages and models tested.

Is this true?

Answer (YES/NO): YES